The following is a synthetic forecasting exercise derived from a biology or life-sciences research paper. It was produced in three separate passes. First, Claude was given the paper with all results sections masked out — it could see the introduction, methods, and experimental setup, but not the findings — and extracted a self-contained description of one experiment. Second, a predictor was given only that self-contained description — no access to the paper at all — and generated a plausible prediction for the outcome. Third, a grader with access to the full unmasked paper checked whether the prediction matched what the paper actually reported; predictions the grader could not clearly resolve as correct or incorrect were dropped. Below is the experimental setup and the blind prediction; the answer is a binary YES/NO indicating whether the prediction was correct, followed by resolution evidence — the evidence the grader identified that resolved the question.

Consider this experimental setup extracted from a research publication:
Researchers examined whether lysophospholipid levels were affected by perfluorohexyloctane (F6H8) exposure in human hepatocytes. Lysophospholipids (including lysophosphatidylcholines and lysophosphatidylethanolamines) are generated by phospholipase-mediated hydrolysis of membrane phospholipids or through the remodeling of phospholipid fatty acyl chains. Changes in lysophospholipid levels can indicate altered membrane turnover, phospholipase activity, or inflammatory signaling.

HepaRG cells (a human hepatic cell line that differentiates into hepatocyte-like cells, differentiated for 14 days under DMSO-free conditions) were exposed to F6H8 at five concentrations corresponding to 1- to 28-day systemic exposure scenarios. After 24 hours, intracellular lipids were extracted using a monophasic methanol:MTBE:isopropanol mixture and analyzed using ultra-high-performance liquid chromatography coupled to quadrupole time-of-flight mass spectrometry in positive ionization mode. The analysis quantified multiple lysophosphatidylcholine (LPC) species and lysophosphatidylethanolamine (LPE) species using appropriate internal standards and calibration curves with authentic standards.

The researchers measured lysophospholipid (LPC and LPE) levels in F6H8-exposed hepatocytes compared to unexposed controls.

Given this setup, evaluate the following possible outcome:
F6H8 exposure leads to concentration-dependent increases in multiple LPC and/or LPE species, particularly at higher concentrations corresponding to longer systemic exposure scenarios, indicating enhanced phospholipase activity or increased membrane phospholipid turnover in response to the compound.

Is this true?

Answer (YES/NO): NO